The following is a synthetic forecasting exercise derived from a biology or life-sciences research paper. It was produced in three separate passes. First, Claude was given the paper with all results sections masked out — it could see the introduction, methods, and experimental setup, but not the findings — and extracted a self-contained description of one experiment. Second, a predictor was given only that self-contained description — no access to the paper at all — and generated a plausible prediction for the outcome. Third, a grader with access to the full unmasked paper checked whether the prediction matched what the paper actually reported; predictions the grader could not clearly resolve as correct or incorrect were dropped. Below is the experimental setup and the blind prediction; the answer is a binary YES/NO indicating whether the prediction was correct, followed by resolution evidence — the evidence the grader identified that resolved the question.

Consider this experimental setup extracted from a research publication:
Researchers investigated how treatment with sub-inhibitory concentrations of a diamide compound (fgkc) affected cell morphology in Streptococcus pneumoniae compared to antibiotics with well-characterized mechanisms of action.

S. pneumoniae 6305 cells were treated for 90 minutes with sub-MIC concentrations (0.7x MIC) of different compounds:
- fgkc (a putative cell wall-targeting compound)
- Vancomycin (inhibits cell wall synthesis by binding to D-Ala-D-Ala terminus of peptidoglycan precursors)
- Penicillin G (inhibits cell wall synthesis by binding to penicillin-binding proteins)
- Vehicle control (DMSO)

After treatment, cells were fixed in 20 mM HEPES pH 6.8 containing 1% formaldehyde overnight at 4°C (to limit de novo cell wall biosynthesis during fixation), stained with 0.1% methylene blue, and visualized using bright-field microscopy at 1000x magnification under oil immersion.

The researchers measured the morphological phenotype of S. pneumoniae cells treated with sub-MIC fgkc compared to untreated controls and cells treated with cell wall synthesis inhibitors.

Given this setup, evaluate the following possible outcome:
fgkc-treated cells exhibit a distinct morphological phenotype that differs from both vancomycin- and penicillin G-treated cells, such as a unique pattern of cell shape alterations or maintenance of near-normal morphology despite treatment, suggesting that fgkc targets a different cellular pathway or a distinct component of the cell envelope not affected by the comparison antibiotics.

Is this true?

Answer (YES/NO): NO